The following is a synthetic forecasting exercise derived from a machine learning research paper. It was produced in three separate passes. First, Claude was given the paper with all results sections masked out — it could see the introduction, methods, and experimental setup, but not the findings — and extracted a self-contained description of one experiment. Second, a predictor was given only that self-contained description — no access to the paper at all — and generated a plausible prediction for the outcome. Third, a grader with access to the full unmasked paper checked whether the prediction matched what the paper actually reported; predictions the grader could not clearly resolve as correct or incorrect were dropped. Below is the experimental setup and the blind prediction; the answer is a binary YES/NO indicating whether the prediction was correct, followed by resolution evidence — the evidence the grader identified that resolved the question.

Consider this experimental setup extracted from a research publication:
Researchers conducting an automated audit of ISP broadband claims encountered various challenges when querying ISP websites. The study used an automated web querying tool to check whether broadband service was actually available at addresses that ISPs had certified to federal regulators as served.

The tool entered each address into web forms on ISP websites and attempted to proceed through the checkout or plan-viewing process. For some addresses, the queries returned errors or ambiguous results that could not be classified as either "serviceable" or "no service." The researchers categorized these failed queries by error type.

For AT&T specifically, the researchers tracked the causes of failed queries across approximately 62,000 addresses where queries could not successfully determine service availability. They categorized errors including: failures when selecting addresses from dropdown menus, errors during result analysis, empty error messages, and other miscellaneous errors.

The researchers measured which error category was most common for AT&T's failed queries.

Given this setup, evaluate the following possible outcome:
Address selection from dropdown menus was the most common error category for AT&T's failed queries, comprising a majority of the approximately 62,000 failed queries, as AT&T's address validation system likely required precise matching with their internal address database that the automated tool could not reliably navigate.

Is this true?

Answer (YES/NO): YES